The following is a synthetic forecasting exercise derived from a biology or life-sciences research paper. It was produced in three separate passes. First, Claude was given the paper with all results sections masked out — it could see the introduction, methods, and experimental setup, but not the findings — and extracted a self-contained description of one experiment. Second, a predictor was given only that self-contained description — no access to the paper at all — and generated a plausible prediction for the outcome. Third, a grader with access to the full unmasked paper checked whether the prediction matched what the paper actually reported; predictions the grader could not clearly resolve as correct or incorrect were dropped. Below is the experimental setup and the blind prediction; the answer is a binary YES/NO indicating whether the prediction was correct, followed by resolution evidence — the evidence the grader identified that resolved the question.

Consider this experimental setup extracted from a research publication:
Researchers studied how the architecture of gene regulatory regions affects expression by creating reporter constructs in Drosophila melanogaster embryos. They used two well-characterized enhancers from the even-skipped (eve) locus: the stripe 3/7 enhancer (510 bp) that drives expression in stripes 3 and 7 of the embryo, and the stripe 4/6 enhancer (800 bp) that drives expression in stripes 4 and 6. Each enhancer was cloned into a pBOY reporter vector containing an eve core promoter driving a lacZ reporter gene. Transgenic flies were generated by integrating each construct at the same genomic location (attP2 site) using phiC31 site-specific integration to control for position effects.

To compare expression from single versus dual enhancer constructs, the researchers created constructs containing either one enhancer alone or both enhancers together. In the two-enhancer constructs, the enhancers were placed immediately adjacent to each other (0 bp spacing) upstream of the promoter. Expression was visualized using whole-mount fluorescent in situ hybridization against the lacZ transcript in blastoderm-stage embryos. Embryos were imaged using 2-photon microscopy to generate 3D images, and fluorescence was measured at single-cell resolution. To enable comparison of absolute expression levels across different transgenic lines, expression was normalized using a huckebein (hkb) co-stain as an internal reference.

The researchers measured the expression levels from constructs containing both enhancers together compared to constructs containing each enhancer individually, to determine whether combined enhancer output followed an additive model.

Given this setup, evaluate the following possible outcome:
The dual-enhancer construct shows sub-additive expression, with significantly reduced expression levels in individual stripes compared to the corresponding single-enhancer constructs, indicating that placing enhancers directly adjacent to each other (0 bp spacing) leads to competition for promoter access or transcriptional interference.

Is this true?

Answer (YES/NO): NO